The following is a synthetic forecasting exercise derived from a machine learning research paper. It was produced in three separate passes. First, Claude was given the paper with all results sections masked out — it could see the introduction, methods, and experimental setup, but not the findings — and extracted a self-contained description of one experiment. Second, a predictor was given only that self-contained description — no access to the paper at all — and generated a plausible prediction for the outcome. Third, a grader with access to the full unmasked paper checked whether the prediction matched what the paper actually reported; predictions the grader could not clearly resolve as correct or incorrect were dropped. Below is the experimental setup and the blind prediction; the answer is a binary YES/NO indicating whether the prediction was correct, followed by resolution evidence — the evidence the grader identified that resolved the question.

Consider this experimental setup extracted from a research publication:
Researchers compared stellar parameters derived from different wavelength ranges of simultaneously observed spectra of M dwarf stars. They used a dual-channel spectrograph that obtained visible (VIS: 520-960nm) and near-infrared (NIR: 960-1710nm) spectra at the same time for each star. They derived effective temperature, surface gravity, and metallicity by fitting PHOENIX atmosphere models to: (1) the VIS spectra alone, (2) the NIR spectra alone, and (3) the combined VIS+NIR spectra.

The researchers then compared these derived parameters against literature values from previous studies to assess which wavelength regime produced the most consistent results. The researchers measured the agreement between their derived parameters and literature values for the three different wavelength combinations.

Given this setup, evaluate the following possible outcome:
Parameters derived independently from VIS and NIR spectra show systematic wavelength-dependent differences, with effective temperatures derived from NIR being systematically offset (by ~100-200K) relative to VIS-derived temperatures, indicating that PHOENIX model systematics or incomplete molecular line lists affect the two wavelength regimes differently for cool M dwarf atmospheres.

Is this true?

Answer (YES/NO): NO